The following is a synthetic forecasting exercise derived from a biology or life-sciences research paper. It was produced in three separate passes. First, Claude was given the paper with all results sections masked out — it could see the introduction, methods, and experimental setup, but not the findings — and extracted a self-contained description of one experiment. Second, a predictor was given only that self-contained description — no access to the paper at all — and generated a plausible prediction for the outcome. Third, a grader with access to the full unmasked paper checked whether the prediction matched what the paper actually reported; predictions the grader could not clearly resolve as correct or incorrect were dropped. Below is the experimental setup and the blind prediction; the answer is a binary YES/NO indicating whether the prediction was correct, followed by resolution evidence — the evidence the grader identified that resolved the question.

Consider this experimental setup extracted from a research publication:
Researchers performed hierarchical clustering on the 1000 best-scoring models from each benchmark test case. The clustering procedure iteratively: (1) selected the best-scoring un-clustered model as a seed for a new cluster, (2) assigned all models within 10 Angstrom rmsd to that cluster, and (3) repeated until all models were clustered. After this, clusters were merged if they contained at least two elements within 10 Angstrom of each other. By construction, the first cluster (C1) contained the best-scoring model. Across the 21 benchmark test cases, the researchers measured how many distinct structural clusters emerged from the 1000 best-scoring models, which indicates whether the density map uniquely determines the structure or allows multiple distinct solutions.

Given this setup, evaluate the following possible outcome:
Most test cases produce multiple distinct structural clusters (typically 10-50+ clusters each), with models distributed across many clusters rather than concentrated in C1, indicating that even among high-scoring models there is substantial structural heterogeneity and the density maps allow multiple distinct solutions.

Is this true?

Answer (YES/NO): NO